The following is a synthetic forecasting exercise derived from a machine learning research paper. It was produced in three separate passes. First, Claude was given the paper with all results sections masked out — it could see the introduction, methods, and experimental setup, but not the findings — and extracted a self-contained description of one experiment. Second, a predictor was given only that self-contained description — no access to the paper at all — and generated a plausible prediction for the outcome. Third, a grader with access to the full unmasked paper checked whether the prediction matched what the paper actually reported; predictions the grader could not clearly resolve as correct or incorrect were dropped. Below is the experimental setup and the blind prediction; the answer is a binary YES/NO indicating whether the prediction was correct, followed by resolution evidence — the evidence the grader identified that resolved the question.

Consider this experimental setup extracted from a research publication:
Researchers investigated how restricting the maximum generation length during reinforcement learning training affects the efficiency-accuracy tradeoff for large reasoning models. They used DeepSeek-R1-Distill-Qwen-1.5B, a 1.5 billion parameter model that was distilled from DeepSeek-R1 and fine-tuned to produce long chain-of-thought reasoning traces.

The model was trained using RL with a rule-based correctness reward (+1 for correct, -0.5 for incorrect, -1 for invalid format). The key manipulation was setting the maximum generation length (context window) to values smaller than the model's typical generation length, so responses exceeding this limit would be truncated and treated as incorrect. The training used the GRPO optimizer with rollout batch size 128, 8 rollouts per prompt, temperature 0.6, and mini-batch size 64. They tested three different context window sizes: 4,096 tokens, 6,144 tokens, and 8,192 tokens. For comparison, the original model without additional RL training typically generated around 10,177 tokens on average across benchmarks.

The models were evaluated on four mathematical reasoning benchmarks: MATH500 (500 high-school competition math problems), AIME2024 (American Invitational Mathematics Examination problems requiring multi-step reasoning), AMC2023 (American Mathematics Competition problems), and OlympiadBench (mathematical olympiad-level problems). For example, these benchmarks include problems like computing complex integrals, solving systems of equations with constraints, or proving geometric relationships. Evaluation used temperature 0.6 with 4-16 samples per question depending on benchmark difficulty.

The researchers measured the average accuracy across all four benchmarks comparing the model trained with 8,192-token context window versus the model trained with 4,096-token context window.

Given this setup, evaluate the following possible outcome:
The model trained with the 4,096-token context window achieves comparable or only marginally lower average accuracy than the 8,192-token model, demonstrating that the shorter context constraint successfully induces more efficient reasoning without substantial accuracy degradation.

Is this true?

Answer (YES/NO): NO